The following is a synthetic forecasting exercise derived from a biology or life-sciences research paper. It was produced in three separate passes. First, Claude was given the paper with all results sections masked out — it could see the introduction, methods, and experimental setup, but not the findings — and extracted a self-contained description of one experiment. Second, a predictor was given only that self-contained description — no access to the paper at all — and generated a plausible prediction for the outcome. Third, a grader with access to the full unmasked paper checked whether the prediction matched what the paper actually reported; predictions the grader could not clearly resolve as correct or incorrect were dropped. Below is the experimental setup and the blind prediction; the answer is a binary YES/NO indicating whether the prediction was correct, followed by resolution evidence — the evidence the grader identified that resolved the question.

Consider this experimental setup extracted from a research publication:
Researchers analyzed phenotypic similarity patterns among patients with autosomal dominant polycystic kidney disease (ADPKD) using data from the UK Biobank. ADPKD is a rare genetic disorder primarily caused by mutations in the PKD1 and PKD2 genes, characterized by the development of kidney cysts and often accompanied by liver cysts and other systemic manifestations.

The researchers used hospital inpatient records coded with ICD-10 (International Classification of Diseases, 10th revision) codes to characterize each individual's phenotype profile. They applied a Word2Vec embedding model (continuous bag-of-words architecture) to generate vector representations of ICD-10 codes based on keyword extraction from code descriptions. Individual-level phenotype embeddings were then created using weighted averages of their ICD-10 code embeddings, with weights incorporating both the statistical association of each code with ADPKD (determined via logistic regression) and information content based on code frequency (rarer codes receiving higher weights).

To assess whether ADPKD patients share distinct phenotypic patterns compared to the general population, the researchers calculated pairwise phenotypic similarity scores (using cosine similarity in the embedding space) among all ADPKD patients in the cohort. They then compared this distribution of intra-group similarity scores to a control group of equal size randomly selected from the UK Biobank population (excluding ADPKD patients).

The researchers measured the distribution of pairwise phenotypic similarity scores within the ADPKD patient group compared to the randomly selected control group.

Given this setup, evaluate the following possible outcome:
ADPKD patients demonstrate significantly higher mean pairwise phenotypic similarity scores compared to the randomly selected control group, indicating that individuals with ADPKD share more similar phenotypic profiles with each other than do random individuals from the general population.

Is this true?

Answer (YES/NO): YES